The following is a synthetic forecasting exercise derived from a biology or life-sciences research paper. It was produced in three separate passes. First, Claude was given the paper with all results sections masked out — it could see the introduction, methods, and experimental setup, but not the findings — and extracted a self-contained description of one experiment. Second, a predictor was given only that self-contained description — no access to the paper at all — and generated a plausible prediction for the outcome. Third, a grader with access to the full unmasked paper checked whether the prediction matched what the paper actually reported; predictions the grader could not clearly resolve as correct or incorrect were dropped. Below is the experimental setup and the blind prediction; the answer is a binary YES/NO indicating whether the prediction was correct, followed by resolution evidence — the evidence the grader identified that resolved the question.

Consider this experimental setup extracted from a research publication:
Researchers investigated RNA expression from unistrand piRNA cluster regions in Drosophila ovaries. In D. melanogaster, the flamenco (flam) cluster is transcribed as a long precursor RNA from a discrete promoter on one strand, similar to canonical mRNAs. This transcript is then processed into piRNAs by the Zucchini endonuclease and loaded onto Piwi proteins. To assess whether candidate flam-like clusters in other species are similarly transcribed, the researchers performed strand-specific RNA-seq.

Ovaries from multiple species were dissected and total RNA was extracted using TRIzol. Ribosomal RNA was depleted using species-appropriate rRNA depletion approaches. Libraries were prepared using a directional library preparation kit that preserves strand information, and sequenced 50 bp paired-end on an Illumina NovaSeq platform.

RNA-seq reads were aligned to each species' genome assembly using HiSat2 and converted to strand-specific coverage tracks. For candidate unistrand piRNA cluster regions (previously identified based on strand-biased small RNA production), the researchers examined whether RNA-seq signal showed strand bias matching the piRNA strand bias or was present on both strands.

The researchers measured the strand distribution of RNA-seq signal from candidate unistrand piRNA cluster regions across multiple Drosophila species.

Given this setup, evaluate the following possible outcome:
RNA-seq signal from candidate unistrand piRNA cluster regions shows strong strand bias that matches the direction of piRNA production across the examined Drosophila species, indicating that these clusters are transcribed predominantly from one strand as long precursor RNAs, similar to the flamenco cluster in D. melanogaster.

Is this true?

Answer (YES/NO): YES